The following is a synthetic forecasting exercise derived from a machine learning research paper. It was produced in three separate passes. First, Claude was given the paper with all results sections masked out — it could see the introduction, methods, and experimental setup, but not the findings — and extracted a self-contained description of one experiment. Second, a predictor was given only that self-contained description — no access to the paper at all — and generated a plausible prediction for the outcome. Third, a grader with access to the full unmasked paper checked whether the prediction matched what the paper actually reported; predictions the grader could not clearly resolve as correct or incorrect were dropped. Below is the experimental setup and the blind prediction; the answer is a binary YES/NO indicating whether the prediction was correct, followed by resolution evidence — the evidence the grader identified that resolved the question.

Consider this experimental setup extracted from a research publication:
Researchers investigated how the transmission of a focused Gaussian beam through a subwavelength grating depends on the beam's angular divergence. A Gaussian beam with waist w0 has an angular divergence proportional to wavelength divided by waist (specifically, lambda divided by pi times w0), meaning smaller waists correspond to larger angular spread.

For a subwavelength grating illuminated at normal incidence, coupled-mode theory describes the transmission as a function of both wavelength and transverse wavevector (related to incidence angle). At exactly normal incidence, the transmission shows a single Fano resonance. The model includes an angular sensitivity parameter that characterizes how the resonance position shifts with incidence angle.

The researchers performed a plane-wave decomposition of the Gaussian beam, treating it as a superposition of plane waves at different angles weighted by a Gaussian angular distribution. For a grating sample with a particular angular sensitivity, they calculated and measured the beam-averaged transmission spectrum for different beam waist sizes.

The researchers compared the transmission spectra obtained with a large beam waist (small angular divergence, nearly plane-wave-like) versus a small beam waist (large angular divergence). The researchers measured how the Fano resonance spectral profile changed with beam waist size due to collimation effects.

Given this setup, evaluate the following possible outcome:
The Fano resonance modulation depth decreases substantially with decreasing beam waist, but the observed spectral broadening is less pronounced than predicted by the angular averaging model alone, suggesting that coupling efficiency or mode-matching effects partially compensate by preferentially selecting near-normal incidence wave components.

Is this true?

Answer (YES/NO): NO